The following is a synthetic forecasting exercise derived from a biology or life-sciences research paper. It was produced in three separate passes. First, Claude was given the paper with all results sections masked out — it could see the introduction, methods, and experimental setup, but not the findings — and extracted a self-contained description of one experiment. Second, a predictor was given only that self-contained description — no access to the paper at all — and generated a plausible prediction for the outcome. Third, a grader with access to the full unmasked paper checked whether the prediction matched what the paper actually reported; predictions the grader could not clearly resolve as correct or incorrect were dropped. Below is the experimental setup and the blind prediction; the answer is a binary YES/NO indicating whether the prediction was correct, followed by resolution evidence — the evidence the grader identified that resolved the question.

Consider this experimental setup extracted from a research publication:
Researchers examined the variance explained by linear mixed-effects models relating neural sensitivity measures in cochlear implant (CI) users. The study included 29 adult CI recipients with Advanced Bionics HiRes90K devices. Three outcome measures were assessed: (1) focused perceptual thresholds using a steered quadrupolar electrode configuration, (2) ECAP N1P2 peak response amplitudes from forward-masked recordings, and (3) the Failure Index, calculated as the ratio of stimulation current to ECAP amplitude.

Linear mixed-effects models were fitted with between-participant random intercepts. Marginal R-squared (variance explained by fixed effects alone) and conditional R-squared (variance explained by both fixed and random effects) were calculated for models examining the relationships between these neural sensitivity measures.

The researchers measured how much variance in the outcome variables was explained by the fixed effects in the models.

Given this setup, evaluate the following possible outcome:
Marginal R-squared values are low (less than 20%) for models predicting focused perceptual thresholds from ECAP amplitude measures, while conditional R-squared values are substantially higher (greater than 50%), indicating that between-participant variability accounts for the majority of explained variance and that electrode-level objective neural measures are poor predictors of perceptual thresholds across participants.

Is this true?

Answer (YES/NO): YES